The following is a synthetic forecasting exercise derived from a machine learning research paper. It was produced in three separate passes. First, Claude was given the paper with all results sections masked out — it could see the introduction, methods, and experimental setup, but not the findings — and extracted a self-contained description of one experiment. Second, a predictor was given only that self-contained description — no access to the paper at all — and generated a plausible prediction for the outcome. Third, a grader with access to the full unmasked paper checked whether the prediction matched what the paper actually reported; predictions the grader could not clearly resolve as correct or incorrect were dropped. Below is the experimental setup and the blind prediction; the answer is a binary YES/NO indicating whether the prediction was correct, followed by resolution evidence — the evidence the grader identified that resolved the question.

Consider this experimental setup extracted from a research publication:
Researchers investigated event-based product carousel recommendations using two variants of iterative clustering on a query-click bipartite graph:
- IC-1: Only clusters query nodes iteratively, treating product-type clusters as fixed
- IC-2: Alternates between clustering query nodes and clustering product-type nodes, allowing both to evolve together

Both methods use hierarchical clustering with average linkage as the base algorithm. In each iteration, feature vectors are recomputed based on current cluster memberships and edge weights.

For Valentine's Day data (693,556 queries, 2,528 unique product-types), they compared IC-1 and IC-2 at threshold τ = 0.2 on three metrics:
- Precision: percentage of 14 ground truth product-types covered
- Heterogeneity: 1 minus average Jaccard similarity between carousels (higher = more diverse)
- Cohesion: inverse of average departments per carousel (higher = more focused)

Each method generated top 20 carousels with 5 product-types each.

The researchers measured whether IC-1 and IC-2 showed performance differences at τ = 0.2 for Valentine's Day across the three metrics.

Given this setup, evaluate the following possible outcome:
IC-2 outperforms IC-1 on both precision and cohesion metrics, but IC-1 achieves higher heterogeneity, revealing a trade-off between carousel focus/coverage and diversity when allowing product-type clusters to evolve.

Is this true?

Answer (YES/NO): NO